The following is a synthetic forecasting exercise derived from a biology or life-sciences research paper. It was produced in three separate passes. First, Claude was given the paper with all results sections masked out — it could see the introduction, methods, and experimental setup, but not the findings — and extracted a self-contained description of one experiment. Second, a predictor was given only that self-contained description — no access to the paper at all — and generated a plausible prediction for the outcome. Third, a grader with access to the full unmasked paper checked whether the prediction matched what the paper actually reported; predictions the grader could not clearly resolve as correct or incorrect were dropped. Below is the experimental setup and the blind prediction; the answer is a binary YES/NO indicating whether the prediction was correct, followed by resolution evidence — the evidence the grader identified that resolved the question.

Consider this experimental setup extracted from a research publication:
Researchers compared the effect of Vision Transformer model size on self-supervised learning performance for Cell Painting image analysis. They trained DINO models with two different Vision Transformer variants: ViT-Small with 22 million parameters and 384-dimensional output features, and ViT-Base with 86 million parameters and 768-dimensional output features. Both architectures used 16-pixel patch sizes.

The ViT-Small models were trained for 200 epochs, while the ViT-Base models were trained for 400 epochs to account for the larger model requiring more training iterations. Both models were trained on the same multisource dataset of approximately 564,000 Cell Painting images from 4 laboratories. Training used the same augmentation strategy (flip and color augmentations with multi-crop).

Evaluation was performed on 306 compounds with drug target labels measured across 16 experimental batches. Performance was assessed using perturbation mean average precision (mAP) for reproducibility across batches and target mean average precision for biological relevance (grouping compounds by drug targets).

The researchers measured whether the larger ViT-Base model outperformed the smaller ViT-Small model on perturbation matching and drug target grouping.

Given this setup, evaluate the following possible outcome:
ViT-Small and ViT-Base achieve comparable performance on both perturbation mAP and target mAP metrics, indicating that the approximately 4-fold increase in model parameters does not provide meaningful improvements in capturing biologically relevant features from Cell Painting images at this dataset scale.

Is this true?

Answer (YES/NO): YES